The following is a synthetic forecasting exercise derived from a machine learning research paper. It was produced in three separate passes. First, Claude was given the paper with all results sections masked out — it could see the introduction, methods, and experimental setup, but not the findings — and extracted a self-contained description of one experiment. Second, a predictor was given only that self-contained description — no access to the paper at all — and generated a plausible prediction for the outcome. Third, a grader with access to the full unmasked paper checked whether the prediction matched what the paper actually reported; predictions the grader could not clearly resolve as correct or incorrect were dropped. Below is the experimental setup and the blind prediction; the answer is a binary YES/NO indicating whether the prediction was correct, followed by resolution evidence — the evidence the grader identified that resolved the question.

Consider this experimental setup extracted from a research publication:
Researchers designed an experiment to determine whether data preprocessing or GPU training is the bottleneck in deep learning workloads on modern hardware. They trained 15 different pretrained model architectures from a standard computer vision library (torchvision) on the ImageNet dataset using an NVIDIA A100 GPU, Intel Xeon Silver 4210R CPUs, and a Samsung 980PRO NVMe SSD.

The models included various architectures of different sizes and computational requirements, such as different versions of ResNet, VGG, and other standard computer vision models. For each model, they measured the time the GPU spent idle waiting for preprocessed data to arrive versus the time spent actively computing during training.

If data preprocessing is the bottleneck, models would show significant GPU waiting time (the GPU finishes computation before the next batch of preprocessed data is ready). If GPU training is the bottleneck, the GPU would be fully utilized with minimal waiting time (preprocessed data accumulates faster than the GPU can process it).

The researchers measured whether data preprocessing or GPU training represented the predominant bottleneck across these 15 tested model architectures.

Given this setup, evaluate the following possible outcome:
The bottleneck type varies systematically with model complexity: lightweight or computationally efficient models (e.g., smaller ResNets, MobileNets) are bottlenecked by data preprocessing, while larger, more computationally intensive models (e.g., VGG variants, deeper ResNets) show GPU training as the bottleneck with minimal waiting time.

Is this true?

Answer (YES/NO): NO